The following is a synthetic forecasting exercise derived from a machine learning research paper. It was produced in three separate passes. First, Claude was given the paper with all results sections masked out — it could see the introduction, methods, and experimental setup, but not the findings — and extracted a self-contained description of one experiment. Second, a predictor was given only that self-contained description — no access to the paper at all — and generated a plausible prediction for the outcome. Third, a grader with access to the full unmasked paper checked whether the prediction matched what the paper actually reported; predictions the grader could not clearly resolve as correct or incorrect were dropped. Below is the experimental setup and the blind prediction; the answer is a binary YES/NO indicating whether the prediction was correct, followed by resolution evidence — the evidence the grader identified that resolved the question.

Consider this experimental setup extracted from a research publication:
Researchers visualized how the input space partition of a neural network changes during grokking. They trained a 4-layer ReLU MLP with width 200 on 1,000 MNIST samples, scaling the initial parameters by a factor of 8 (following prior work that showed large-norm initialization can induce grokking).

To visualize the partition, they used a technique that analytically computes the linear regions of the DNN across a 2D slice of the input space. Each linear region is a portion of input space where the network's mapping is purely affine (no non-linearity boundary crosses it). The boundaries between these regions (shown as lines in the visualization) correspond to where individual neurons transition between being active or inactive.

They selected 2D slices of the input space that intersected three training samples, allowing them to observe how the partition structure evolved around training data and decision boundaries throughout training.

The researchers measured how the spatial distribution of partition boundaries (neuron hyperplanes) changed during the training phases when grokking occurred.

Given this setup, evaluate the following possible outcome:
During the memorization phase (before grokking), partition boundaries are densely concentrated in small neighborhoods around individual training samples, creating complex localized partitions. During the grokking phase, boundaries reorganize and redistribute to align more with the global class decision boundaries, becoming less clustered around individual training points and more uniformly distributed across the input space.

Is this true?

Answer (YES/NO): NO